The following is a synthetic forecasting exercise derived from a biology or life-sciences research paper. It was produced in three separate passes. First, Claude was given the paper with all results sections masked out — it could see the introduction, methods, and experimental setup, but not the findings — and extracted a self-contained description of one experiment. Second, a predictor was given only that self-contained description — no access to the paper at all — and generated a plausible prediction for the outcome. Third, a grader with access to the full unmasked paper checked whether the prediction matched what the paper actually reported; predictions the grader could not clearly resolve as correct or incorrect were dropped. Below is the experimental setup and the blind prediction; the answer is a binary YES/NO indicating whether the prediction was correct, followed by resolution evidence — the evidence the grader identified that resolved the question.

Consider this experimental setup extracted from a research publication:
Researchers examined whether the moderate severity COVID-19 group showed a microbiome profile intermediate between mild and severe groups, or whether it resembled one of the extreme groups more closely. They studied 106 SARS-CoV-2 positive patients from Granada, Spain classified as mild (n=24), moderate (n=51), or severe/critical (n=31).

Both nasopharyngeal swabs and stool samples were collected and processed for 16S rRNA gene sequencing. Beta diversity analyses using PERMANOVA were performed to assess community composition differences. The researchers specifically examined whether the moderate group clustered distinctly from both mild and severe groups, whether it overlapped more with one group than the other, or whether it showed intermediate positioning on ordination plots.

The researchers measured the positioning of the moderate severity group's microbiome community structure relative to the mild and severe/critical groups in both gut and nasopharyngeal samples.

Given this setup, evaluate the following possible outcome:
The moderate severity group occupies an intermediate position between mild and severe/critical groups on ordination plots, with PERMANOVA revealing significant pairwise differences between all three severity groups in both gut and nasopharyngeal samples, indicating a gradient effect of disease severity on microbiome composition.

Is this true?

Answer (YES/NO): NO